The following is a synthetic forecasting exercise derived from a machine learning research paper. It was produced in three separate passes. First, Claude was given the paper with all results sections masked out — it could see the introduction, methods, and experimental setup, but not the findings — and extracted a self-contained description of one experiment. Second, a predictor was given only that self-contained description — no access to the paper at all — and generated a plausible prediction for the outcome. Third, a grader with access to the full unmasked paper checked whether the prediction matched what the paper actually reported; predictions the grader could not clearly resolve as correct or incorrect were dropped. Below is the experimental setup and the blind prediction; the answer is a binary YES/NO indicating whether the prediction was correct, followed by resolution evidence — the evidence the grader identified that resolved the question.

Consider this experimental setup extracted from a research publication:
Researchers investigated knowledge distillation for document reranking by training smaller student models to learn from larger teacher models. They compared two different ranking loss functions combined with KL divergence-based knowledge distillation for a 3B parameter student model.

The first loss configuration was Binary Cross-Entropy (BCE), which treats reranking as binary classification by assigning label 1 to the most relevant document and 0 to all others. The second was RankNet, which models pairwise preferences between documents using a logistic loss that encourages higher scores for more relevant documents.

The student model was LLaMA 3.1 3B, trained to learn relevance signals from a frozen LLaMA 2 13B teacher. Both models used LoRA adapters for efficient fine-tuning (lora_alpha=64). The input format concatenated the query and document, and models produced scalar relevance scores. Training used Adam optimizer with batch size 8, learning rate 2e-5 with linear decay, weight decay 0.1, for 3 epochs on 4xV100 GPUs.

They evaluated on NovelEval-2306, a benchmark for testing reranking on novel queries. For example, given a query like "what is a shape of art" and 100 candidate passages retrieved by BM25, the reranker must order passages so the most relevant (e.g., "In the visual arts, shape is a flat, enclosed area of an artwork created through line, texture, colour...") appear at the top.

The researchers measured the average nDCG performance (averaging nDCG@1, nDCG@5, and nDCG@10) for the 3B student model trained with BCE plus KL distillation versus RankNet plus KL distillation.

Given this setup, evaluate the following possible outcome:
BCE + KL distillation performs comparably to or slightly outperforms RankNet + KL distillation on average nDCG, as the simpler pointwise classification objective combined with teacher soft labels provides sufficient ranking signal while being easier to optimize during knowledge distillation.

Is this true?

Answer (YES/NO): NO